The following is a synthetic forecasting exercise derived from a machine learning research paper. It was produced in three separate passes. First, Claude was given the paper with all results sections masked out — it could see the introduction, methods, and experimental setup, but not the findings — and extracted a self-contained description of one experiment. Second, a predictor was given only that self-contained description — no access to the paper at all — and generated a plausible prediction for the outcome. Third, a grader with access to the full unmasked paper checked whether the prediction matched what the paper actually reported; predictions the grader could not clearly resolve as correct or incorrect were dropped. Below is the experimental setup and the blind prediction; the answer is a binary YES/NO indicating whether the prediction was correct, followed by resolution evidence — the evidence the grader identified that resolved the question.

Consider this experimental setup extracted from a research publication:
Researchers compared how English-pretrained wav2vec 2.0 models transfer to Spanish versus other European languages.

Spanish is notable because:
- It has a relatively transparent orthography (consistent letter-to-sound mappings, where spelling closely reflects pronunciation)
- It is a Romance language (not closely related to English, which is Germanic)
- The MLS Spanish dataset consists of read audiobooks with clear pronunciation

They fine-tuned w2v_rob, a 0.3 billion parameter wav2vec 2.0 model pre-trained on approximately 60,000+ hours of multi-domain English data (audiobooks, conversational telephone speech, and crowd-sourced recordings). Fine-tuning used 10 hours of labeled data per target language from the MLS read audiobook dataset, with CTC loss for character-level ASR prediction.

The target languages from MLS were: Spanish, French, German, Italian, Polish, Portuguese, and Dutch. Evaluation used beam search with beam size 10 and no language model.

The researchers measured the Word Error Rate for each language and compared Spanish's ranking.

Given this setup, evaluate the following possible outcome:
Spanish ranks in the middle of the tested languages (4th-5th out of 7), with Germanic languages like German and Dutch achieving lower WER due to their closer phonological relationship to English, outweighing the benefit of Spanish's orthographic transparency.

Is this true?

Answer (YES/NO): NO